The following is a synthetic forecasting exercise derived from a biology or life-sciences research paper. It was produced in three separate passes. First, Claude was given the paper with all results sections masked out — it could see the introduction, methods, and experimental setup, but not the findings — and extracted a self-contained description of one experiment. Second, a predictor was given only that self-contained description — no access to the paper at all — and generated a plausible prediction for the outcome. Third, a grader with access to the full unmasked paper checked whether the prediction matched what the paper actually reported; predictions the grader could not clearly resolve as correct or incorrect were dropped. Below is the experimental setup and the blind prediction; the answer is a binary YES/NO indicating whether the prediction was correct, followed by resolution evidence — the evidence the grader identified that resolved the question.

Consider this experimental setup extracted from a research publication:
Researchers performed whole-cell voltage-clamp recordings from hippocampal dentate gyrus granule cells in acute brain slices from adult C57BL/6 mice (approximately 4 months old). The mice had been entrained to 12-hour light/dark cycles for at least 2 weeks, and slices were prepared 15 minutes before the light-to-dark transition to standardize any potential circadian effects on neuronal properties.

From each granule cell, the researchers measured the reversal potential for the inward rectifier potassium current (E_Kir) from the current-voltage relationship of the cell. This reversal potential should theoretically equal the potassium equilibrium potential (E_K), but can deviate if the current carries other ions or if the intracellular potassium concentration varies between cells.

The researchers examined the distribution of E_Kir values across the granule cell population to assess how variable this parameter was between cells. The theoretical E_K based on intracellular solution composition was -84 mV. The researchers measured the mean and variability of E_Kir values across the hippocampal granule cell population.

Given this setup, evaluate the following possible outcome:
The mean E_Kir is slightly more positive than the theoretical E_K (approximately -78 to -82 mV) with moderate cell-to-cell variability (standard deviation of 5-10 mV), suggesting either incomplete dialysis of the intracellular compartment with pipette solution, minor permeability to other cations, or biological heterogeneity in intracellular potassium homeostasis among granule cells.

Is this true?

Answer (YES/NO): NO